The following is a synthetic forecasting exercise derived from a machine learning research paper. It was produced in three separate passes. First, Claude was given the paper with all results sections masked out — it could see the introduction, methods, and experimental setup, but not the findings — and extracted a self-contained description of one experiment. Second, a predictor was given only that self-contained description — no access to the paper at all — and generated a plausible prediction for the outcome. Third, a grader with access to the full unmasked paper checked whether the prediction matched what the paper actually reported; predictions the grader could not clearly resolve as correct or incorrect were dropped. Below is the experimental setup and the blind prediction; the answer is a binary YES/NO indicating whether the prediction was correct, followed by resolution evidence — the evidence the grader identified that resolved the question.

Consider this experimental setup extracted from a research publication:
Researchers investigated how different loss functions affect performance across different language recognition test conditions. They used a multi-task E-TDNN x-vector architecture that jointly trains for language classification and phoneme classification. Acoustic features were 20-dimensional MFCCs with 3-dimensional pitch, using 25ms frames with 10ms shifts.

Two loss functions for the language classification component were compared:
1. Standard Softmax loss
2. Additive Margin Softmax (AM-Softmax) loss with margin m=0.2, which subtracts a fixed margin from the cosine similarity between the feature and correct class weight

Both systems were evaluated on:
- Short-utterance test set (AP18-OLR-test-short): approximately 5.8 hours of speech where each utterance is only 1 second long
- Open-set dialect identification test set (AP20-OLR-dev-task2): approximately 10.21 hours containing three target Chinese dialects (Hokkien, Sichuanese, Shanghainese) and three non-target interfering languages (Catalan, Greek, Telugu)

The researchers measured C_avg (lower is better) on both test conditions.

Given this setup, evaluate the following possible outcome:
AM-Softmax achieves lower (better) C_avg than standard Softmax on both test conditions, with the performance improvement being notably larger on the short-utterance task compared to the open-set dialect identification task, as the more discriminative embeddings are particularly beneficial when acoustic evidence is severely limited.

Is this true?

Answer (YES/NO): NO